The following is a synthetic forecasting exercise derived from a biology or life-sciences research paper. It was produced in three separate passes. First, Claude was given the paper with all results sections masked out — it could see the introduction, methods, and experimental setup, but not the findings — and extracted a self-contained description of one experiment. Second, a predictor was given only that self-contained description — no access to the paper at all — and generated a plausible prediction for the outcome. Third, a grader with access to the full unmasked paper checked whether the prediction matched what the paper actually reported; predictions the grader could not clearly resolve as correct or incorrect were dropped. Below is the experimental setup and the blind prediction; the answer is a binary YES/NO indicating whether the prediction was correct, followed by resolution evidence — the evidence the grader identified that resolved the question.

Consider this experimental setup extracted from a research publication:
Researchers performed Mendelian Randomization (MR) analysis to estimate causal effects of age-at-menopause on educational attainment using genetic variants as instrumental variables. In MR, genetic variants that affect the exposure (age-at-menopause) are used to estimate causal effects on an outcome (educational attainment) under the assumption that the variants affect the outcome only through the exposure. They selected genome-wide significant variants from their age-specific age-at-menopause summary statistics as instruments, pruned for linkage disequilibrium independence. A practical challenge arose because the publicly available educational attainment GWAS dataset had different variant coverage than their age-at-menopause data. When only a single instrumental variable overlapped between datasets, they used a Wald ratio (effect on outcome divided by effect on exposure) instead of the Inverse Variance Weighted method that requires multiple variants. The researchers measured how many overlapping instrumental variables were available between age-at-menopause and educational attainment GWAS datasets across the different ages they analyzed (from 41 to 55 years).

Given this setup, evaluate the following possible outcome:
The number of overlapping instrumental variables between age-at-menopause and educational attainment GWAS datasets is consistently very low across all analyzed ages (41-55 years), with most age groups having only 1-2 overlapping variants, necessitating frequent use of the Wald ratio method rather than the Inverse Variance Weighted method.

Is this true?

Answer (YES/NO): NO